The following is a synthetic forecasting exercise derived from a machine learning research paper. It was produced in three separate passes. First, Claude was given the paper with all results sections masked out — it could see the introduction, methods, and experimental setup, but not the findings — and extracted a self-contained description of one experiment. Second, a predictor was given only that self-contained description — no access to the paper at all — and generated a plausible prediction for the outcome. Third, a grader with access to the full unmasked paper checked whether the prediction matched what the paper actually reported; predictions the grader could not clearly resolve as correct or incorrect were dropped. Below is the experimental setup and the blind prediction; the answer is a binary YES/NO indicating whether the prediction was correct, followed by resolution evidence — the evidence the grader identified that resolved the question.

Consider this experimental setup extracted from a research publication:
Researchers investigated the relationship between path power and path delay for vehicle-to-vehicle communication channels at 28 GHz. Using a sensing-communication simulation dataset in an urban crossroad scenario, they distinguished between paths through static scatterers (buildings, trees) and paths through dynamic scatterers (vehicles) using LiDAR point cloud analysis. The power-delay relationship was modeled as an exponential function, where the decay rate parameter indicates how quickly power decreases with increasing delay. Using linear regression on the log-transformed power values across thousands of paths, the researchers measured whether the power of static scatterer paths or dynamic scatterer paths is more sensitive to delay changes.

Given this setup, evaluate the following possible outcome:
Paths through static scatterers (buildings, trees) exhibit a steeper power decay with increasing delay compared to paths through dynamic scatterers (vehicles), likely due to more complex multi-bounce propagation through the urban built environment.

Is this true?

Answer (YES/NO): NO